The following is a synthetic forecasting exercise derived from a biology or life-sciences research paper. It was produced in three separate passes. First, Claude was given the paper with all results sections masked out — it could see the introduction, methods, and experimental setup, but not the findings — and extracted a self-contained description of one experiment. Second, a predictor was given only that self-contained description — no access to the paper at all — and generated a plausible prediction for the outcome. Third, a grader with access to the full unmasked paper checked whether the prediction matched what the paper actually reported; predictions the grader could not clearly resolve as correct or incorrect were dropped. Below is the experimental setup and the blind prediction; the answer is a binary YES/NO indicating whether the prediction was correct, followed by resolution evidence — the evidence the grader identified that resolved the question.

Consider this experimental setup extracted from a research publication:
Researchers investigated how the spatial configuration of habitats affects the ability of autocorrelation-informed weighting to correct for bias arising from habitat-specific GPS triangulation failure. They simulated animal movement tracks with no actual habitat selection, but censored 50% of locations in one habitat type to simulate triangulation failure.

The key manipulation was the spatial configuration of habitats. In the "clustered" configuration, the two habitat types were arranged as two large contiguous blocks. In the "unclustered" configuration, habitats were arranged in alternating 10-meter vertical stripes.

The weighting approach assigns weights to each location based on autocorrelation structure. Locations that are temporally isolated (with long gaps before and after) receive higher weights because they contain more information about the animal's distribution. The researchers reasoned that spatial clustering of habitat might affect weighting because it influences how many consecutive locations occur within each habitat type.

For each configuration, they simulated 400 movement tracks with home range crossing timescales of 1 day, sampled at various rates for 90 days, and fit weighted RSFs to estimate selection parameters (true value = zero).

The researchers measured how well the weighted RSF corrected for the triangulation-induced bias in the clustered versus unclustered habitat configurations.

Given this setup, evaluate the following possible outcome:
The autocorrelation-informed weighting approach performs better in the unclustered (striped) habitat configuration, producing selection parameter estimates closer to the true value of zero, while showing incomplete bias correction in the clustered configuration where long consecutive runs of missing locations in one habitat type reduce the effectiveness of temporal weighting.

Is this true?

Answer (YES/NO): NO